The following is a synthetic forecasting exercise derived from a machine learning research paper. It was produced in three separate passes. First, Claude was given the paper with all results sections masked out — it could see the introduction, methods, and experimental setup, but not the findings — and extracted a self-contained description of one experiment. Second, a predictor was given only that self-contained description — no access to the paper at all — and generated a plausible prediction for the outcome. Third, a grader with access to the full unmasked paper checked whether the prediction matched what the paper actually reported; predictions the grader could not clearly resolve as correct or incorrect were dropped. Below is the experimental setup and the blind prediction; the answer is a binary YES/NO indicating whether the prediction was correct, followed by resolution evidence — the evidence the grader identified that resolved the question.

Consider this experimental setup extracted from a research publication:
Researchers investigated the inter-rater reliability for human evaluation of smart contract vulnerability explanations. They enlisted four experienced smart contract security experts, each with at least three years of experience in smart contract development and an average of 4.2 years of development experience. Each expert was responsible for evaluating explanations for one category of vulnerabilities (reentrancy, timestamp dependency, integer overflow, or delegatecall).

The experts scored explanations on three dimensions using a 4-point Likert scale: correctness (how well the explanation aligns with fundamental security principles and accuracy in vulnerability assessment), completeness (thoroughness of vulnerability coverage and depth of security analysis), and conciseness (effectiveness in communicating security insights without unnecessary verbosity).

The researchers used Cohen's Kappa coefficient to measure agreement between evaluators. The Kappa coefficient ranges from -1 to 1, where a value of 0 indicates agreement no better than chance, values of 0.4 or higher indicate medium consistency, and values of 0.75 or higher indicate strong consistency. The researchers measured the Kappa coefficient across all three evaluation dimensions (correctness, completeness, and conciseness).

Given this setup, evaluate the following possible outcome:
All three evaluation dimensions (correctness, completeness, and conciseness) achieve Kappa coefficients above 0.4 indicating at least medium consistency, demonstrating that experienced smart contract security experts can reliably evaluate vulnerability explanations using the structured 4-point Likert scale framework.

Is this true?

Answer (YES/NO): YES